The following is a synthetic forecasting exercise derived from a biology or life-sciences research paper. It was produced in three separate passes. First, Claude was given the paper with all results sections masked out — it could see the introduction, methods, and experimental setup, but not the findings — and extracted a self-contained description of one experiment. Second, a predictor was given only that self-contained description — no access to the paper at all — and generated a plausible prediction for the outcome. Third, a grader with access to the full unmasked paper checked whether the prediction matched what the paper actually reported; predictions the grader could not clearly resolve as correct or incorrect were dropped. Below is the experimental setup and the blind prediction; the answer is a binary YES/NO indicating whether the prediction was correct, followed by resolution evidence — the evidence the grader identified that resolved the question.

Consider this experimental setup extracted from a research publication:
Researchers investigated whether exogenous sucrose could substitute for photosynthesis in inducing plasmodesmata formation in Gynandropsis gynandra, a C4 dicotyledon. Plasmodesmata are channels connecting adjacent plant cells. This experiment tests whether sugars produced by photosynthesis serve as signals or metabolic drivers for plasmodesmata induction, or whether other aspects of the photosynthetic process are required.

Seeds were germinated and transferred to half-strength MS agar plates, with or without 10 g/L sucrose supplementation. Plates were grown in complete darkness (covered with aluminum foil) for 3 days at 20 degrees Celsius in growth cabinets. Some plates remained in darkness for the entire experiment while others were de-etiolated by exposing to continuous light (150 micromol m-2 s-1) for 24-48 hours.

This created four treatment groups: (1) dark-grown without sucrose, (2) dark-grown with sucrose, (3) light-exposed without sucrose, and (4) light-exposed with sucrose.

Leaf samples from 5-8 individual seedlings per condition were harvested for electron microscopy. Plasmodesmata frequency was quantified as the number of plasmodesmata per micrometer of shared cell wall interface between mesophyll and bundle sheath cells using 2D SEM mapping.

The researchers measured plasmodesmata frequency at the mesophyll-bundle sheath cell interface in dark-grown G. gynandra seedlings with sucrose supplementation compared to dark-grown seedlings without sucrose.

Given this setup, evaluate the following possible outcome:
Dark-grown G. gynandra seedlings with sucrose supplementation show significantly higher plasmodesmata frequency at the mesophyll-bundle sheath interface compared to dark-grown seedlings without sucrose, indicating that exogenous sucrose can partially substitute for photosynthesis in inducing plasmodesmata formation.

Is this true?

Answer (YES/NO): NO